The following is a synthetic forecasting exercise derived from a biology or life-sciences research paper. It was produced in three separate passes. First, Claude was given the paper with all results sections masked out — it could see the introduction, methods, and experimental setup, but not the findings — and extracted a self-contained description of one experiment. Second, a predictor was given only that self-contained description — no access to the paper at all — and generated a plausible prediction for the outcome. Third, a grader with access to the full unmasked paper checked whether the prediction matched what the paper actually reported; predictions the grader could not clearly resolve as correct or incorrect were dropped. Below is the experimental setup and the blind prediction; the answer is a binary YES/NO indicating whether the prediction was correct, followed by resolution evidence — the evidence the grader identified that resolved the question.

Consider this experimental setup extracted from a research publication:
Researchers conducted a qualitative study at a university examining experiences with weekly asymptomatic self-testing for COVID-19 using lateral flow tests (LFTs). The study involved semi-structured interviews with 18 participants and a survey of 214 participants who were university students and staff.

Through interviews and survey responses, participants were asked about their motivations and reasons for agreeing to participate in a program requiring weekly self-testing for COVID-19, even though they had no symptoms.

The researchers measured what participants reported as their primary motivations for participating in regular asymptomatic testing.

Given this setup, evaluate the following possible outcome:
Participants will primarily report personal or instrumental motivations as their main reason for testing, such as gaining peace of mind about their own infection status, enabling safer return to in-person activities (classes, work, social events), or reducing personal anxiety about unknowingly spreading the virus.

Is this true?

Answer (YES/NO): NO